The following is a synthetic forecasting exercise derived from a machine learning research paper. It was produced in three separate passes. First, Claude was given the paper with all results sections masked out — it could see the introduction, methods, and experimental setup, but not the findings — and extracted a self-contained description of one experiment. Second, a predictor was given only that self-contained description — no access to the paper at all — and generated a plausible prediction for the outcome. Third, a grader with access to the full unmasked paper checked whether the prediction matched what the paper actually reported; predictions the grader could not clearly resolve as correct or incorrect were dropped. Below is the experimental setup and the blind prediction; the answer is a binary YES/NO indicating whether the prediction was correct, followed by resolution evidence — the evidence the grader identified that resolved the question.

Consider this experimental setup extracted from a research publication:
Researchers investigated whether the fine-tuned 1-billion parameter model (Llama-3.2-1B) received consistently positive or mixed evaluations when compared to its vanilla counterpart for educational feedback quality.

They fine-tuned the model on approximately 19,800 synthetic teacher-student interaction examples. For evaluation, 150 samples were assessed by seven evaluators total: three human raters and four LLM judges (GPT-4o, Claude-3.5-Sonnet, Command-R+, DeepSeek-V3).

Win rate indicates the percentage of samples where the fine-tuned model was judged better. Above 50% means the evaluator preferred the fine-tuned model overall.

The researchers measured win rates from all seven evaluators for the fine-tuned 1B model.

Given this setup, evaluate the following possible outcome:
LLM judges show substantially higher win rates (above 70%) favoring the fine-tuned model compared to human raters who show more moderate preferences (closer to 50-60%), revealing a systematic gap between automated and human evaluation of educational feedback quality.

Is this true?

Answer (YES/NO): NO